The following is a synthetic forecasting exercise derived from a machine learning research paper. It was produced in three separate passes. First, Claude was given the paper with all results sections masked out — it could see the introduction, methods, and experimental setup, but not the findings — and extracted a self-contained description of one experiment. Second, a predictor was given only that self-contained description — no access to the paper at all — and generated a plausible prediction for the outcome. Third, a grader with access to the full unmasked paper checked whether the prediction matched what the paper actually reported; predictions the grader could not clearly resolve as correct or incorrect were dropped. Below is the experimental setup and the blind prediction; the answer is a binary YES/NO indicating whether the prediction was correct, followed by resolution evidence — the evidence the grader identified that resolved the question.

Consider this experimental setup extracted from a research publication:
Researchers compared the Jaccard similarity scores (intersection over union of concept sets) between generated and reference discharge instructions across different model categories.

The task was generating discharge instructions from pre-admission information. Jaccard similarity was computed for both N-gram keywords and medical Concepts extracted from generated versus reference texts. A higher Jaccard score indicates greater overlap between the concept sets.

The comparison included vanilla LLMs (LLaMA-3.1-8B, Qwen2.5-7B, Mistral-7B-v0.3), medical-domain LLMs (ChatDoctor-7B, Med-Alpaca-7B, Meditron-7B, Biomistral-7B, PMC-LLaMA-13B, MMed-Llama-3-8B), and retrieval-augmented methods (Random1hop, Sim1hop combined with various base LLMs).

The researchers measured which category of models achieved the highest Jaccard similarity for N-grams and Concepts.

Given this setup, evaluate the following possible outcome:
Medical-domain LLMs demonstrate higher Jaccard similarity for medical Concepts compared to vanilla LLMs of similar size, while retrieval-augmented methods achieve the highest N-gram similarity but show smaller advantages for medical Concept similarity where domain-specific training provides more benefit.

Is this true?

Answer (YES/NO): NO